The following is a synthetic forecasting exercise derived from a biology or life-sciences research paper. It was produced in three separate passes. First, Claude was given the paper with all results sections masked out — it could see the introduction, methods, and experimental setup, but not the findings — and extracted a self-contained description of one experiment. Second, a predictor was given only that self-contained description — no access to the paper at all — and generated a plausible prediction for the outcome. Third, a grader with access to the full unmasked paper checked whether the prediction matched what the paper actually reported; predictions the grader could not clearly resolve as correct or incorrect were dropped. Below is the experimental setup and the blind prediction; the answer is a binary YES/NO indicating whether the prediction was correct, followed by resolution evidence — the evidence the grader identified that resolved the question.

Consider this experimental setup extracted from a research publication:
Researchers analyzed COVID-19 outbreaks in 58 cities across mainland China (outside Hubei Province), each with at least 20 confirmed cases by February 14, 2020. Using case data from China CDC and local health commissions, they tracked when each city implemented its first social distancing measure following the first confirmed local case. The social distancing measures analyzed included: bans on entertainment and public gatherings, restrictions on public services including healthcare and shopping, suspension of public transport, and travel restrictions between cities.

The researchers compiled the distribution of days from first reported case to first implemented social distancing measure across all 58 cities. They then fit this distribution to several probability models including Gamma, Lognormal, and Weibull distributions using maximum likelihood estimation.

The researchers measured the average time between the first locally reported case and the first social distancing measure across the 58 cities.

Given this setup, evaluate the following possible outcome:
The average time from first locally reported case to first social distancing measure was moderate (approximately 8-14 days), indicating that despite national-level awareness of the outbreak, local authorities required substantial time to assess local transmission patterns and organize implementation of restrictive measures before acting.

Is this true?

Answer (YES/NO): YES